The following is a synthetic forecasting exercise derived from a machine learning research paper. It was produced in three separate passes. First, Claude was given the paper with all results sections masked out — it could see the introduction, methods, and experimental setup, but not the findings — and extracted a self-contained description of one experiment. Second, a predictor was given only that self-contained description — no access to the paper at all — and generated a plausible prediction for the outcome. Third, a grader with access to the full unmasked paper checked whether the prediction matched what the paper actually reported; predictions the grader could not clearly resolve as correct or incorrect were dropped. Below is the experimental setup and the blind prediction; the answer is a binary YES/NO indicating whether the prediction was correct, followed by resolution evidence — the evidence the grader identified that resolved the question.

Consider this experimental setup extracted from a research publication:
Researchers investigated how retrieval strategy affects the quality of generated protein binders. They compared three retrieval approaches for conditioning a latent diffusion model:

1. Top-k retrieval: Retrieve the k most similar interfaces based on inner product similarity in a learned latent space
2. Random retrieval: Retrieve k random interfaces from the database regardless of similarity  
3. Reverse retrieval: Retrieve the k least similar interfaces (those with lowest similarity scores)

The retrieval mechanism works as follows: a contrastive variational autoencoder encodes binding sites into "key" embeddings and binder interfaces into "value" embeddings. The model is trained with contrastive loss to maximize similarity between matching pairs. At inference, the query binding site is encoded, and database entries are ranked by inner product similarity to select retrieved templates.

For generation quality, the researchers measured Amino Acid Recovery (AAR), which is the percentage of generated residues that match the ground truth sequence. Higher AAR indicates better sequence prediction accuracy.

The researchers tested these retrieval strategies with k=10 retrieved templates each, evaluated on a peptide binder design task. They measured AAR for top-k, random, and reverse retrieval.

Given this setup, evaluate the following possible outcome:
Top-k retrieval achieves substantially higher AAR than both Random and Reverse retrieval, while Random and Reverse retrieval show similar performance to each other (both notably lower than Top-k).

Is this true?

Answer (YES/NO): YES